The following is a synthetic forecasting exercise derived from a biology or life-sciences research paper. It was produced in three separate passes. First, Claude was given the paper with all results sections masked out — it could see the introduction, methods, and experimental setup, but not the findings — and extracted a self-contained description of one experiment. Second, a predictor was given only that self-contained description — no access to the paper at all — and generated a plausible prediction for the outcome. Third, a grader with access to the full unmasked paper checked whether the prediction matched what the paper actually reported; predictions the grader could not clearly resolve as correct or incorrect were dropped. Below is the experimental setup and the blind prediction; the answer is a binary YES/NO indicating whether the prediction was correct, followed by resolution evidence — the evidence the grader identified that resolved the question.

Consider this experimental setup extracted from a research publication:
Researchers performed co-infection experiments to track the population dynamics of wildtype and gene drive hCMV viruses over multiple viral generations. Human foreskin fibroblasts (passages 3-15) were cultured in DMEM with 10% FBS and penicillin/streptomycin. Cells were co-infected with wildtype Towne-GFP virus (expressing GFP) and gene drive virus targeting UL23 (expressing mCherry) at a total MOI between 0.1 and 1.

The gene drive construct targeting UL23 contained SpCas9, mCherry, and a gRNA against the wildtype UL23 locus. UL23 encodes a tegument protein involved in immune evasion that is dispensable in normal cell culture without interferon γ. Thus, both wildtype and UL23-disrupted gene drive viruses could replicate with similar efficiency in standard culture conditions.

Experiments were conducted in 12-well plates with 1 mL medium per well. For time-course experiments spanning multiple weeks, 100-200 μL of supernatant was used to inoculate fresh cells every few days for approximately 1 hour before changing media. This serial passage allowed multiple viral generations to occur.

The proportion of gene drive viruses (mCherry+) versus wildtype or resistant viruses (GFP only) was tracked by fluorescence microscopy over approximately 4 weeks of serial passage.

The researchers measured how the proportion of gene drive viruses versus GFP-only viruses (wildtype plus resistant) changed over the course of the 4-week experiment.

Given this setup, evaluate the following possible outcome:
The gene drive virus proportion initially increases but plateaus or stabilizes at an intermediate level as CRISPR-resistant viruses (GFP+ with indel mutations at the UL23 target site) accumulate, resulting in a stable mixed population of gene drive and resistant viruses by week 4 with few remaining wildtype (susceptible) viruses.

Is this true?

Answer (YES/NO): NO